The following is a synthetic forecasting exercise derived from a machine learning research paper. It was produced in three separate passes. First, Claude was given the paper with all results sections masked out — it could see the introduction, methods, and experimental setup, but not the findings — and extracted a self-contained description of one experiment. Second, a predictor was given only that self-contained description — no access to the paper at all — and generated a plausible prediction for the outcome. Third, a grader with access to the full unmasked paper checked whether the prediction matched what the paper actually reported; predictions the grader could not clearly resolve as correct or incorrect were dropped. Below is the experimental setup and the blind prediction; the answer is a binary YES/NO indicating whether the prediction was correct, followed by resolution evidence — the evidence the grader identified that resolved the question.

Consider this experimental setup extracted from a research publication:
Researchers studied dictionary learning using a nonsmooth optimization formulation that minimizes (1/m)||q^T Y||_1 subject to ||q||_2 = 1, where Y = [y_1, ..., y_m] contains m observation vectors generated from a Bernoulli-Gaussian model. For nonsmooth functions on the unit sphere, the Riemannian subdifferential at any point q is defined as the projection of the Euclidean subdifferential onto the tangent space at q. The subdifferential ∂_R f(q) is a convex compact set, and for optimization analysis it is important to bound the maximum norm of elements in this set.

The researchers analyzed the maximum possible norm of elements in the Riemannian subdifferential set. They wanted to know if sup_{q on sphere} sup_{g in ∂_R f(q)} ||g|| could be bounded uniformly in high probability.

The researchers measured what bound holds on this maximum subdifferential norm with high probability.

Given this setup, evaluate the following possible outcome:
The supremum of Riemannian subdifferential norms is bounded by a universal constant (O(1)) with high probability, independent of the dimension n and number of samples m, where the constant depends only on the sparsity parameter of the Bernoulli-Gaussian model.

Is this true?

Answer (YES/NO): NO